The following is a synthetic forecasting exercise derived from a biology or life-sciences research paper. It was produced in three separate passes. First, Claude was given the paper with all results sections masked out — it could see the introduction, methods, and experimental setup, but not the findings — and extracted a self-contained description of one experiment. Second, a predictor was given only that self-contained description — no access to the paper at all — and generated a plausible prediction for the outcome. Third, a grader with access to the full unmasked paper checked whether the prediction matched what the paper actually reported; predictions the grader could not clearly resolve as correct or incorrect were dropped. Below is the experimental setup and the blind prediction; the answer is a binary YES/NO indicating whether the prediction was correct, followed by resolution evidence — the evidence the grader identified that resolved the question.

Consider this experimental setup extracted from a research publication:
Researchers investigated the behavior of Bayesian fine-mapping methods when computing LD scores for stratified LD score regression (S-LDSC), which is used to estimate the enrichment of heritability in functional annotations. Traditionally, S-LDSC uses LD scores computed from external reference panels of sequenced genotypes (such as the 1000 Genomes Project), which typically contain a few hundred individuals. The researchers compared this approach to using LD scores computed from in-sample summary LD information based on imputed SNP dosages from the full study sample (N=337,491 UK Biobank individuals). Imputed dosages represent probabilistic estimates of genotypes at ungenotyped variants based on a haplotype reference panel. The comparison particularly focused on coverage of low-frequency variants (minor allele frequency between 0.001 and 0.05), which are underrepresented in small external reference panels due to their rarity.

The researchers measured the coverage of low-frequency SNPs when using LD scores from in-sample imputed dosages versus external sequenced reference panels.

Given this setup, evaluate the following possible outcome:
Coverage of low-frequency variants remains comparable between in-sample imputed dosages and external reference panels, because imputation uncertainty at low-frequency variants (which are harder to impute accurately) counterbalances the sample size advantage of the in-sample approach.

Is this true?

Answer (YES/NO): NO